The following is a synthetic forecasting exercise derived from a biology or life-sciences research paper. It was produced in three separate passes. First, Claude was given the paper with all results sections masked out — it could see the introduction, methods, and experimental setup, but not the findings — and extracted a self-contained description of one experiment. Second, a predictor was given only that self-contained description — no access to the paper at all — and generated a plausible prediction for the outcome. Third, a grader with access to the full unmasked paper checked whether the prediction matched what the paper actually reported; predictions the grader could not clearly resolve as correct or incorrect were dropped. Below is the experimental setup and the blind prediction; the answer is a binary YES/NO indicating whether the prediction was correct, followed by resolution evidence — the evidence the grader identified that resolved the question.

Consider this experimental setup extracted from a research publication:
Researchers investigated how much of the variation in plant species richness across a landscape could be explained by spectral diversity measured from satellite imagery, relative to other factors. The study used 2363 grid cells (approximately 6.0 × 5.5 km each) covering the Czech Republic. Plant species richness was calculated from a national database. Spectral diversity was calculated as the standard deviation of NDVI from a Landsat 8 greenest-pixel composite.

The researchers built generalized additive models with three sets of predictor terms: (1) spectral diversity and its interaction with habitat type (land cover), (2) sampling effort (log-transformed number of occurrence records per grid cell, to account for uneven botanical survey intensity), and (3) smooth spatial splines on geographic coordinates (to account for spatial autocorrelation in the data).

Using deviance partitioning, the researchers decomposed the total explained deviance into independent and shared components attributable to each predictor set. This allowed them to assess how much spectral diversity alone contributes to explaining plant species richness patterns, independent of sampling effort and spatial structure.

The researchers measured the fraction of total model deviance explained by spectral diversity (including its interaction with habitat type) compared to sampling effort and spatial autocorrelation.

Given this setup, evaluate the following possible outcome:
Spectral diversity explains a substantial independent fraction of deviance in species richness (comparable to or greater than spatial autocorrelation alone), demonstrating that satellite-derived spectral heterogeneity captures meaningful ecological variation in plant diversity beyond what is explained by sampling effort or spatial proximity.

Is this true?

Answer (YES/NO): NO